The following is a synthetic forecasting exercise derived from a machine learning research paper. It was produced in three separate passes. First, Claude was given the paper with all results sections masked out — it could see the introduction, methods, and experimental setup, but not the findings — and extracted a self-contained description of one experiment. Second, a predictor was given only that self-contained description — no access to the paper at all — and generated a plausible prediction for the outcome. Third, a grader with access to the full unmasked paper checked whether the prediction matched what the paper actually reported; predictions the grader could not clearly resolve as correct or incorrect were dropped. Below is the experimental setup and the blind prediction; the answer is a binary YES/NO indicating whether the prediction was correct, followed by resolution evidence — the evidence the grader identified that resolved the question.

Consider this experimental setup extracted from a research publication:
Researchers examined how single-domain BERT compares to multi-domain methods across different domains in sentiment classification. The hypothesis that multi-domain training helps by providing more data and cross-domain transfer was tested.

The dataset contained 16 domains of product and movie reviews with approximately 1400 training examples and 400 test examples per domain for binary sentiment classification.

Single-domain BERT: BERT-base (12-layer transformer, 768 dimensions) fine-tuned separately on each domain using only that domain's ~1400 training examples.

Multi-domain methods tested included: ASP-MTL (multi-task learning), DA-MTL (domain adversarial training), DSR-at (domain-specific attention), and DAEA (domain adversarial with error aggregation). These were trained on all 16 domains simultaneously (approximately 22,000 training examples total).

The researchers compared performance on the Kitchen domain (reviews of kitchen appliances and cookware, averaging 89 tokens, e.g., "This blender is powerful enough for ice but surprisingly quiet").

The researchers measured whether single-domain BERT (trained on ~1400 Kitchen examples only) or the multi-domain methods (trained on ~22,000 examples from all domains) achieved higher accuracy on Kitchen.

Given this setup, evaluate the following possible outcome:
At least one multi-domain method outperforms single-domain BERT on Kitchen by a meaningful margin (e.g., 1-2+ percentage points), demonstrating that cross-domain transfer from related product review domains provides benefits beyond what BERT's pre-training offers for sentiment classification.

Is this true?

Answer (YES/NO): NO